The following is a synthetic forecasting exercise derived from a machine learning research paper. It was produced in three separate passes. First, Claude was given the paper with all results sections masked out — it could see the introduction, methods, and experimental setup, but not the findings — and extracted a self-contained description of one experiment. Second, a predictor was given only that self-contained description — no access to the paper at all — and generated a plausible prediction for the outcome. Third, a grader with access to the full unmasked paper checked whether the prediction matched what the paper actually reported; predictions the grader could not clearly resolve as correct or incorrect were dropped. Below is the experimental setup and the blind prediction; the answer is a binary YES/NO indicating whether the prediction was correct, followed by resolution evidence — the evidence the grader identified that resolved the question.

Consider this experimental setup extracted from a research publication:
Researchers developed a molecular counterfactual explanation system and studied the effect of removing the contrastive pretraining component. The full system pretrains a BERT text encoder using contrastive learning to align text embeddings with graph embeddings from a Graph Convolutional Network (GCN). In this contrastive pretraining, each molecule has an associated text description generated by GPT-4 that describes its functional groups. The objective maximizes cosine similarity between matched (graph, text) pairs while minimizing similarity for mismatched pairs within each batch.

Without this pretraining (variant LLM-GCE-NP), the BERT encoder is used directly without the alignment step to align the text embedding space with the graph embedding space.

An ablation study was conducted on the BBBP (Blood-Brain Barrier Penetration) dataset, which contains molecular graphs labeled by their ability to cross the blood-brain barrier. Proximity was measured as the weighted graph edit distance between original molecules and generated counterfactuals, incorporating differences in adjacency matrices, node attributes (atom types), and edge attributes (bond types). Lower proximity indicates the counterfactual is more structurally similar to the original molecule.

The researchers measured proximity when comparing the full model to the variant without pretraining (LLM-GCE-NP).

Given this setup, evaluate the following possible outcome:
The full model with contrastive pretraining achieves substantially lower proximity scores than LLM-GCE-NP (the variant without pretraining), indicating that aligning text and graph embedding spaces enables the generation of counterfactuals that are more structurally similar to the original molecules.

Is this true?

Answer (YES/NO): NO